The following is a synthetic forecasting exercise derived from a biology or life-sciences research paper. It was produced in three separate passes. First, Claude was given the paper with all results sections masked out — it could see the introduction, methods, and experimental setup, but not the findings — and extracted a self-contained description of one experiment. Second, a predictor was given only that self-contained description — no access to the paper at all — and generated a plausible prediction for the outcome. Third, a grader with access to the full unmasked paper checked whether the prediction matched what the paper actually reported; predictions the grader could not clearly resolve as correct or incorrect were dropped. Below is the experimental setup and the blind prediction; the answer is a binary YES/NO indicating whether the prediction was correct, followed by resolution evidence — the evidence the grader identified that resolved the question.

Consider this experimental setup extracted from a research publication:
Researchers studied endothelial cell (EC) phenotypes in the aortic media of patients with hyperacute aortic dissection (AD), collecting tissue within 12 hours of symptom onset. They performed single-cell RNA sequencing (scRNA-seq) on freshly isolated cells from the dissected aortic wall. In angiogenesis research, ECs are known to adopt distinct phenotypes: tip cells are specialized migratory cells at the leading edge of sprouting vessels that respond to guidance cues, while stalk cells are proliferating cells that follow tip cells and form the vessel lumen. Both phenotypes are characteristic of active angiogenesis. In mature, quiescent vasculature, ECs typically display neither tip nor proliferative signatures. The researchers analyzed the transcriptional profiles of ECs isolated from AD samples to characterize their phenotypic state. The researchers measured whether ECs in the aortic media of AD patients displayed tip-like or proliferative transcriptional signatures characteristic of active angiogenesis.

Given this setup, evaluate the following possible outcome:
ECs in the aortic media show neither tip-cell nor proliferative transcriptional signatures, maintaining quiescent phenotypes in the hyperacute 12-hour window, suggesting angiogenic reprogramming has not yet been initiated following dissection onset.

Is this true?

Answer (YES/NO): NO